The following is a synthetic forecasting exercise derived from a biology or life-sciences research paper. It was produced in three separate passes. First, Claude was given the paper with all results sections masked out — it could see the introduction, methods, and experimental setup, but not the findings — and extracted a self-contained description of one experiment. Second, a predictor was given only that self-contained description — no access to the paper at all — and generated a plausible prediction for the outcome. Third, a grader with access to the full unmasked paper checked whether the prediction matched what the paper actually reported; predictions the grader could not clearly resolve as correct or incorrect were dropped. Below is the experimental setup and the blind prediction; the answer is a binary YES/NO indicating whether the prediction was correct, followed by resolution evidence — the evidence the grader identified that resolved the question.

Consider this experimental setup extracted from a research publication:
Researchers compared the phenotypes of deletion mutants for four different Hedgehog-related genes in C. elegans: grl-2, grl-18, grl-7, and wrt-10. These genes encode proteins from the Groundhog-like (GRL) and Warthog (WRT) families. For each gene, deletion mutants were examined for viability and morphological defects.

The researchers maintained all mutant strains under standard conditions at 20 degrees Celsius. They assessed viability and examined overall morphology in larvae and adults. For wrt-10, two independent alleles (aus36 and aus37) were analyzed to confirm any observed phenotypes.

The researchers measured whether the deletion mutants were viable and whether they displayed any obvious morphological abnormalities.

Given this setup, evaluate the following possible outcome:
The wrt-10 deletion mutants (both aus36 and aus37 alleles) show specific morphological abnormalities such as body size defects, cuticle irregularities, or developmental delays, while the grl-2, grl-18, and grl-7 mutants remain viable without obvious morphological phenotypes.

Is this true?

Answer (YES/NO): YES